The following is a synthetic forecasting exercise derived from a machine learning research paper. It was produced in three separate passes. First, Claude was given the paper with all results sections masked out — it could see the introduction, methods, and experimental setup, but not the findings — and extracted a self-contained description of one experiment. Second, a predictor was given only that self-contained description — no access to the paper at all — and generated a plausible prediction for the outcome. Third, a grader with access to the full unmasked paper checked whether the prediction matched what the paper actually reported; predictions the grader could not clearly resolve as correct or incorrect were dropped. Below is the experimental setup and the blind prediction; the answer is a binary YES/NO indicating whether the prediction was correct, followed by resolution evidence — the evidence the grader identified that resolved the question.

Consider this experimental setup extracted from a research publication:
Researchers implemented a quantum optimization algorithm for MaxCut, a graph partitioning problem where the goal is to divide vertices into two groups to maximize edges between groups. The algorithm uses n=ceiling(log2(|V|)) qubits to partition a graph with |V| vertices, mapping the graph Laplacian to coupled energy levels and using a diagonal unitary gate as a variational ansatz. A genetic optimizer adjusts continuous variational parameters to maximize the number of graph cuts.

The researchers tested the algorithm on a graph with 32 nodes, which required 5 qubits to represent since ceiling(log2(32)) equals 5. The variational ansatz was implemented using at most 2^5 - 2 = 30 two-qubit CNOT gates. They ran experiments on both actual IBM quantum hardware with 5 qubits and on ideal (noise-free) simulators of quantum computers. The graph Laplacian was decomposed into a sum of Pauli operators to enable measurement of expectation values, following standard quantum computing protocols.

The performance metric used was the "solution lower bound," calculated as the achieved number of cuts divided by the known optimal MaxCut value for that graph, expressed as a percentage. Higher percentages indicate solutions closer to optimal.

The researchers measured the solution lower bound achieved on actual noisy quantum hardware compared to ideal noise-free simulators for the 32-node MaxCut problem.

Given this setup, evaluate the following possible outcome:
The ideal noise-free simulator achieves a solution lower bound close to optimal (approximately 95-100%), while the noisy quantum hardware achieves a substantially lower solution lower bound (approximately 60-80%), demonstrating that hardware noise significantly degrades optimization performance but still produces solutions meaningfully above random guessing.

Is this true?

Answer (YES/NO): NO